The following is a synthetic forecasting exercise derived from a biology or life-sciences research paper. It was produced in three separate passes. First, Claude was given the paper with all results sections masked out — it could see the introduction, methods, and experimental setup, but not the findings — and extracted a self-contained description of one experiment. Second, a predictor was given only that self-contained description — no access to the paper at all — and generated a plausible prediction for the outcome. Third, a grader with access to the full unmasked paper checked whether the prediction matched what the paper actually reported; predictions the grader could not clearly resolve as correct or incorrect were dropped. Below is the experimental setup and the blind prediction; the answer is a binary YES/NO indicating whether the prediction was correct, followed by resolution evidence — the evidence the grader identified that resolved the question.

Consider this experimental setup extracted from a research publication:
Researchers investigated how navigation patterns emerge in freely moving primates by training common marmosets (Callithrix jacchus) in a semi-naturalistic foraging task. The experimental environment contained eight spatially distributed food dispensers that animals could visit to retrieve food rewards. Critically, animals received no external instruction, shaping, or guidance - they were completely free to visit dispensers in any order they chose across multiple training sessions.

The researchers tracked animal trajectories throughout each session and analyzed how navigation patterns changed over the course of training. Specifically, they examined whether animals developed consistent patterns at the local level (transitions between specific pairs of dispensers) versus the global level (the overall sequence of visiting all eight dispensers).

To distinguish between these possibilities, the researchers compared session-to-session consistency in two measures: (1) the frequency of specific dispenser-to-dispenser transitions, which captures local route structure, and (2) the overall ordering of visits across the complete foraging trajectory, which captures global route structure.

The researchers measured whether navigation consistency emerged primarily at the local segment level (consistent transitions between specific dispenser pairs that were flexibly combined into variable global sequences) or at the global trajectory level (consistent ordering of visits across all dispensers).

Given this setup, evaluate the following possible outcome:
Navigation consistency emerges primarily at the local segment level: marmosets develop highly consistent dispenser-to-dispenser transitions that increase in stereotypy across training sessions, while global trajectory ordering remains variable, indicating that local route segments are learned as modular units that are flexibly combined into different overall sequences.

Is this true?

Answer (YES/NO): YES